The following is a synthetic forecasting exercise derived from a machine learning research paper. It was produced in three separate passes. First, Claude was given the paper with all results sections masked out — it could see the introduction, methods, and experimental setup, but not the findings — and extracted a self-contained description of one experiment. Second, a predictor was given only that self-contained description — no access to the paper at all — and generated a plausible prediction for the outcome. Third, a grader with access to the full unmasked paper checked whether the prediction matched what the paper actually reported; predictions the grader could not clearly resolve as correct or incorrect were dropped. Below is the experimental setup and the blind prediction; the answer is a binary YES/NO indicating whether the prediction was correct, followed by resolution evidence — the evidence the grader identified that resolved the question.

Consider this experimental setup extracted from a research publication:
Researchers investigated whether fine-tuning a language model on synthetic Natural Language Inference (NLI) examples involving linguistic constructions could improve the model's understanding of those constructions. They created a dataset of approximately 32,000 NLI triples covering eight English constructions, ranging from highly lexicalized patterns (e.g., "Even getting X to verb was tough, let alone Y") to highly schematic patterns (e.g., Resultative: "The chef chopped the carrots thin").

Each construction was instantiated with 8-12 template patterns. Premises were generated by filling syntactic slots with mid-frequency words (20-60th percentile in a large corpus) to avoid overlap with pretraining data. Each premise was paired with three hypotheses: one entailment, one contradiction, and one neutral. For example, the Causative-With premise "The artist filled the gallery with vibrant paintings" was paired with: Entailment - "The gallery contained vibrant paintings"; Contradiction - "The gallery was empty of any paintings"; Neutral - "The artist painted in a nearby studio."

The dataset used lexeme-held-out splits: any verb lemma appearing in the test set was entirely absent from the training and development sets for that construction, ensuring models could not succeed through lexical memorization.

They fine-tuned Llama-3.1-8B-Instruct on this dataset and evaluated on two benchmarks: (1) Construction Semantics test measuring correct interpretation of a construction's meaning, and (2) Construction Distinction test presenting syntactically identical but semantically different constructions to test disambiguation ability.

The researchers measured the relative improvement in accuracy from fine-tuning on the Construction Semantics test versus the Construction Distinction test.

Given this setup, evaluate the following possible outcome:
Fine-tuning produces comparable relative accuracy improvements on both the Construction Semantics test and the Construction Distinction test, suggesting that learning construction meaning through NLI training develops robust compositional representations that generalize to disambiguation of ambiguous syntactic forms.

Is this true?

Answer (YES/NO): NO